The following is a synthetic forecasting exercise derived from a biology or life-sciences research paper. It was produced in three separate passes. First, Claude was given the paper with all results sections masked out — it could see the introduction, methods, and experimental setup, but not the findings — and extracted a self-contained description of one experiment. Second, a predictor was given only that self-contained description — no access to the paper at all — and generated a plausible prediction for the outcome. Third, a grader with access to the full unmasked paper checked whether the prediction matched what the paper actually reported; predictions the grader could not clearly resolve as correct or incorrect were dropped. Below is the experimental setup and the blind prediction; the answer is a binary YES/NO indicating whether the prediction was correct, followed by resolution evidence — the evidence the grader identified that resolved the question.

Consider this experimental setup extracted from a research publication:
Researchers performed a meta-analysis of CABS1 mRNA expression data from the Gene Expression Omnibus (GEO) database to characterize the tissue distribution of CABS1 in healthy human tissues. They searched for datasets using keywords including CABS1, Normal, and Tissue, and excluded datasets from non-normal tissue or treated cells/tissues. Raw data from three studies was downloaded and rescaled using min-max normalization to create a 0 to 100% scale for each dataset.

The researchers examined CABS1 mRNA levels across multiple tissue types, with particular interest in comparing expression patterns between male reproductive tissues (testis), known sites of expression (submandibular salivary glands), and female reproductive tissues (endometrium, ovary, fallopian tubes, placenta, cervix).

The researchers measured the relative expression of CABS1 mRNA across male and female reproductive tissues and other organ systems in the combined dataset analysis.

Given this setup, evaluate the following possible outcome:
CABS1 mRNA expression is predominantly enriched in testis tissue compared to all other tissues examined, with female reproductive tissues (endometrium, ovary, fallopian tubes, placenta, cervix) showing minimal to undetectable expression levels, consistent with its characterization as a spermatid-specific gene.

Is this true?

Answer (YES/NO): NO